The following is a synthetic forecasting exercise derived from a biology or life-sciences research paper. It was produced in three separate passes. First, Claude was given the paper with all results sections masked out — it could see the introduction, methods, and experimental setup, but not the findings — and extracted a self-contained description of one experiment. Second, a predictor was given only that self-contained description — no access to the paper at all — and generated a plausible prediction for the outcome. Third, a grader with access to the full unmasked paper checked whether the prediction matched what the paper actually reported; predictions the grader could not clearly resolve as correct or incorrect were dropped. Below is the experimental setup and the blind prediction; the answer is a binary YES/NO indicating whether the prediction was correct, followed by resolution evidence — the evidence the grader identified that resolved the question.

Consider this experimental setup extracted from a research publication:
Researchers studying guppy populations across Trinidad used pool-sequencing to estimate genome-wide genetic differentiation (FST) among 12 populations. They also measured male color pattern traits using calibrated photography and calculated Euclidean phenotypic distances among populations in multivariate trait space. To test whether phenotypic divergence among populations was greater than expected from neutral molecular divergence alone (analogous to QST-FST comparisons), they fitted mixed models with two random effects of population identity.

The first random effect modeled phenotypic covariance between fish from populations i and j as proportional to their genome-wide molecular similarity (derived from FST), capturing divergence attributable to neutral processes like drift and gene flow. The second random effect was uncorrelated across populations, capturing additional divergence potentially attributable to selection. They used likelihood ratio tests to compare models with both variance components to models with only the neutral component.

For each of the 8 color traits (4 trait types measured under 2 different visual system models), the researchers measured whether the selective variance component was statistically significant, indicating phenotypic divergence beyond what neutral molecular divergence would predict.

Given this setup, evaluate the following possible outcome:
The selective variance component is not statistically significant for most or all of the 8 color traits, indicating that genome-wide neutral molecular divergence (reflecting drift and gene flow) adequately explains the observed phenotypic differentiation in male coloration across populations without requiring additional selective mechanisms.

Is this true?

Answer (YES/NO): NO